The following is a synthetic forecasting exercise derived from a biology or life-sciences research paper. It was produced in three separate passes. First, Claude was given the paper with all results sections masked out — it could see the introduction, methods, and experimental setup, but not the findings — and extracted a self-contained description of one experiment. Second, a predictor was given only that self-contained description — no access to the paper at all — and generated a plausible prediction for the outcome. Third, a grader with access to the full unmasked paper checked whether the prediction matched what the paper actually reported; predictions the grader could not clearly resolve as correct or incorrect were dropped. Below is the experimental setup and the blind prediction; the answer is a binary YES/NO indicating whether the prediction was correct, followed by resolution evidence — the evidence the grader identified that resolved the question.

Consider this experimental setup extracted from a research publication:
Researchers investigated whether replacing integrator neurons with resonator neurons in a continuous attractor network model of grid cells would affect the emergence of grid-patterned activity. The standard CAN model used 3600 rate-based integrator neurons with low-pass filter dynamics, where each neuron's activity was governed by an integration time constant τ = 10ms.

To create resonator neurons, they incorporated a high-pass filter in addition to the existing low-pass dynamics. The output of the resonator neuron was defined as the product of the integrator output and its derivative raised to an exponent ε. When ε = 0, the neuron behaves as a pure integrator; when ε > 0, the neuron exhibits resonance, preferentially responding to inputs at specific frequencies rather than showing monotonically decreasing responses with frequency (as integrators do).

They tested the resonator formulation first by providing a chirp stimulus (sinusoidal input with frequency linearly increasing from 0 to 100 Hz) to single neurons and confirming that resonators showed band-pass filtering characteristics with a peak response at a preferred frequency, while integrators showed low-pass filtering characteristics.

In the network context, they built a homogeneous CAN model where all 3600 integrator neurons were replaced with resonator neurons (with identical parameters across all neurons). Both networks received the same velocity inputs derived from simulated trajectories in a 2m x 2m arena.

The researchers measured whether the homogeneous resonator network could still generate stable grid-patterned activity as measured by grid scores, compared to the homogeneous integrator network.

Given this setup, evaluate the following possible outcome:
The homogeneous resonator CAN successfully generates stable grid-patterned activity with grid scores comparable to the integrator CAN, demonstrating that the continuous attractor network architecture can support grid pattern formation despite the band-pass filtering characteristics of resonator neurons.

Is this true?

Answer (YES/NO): YES